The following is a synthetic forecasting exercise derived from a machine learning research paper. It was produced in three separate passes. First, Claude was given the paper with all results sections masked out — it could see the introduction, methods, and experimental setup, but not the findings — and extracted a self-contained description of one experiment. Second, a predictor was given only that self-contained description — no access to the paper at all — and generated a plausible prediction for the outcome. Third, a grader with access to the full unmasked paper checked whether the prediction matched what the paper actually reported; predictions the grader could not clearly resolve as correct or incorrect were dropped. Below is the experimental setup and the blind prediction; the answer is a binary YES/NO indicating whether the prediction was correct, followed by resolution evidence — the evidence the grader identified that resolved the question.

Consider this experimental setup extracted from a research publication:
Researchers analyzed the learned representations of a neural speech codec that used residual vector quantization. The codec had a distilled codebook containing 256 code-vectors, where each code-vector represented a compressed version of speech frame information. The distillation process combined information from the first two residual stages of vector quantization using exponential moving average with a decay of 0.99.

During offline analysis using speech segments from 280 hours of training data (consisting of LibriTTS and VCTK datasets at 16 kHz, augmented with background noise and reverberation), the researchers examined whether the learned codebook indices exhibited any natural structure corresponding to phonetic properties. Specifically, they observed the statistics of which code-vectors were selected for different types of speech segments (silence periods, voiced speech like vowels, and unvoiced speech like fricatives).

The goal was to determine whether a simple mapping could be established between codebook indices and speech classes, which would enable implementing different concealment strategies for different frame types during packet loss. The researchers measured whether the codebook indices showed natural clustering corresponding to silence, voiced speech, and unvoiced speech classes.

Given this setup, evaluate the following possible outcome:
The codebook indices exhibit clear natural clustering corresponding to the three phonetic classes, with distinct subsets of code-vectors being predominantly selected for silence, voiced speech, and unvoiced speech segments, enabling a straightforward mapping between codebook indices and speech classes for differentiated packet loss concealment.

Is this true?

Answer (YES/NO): YES